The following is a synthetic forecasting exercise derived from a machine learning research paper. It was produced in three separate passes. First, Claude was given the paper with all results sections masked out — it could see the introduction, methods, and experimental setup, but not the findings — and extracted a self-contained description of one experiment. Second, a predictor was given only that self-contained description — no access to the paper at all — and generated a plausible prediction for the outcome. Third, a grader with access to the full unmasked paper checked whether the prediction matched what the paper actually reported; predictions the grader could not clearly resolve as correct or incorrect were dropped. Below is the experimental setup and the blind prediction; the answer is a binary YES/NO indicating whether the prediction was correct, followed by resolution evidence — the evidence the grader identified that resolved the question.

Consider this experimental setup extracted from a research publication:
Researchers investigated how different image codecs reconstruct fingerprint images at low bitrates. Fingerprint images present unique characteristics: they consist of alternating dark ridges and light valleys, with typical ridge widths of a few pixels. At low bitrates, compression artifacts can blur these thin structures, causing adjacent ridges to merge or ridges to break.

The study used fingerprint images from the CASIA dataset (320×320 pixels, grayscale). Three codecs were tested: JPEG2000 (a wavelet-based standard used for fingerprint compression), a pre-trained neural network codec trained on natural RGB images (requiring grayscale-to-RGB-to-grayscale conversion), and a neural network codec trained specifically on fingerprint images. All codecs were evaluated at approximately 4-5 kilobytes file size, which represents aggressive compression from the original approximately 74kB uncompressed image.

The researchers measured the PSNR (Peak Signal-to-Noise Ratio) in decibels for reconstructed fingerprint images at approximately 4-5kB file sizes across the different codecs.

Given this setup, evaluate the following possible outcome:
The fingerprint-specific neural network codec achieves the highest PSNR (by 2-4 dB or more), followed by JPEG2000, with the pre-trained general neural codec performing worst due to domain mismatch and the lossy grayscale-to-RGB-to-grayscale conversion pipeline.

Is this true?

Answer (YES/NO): NO